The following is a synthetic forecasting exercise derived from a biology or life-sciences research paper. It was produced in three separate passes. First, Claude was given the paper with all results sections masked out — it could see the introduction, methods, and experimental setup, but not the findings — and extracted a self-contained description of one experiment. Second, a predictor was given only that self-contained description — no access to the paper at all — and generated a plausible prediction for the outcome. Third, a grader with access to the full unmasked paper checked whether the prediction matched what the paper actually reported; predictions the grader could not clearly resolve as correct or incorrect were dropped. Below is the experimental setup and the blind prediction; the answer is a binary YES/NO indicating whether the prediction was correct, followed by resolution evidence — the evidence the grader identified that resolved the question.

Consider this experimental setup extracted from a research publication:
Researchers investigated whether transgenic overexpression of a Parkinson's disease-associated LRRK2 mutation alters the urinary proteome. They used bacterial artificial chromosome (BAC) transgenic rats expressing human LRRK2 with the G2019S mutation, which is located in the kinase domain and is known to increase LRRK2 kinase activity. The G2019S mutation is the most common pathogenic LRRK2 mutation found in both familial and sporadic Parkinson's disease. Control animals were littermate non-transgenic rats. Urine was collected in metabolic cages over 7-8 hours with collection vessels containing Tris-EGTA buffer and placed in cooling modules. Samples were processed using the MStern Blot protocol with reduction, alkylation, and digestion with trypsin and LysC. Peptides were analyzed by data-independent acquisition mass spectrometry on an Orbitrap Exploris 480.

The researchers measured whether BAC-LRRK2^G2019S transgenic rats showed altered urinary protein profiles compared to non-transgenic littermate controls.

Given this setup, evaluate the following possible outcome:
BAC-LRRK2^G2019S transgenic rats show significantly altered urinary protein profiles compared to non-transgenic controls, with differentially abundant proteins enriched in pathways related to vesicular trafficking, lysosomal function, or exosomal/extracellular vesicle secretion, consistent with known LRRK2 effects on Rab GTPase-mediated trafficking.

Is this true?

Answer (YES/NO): YES